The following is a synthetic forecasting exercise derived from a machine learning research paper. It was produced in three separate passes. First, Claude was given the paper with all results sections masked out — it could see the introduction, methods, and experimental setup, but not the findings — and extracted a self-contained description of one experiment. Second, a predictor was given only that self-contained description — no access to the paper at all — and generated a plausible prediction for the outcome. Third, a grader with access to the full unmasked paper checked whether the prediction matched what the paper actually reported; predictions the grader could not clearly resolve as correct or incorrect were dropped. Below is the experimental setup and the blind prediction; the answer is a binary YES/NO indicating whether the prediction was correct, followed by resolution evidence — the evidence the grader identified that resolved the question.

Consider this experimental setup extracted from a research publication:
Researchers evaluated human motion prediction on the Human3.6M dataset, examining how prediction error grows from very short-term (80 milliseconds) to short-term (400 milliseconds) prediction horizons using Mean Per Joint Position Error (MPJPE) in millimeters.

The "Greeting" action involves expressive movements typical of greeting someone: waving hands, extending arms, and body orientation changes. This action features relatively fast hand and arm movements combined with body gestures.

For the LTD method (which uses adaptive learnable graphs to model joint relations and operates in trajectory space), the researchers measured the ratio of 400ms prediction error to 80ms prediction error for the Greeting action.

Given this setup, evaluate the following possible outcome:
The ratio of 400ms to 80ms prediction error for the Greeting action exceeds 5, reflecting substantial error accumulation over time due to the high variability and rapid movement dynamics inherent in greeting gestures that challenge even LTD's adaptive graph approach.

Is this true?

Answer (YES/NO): YES